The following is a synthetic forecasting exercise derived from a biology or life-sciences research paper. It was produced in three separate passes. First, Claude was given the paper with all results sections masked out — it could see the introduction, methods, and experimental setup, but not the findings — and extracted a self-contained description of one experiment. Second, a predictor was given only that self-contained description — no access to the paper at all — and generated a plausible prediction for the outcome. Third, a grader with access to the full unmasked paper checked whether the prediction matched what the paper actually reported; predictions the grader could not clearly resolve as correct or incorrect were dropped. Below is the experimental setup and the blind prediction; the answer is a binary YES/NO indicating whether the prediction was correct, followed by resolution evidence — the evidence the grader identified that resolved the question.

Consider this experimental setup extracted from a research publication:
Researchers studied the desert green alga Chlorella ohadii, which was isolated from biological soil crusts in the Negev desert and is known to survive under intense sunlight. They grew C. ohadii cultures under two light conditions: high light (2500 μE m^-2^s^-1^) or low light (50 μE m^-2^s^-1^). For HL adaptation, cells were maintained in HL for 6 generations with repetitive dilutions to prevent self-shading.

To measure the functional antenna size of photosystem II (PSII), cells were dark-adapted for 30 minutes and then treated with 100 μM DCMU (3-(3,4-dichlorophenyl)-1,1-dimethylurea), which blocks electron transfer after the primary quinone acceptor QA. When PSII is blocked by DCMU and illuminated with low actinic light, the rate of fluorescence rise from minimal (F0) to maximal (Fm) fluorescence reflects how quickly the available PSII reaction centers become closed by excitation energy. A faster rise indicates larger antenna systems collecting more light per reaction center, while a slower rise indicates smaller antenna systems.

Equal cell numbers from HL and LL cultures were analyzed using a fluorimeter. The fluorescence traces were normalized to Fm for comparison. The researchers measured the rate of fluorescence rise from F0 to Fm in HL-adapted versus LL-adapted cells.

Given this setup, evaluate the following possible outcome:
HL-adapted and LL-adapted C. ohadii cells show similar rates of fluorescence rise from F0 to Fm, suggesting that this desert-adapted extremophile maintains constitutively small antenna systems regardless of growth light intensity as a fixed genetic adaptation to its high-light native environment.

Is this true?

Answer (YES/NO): NO